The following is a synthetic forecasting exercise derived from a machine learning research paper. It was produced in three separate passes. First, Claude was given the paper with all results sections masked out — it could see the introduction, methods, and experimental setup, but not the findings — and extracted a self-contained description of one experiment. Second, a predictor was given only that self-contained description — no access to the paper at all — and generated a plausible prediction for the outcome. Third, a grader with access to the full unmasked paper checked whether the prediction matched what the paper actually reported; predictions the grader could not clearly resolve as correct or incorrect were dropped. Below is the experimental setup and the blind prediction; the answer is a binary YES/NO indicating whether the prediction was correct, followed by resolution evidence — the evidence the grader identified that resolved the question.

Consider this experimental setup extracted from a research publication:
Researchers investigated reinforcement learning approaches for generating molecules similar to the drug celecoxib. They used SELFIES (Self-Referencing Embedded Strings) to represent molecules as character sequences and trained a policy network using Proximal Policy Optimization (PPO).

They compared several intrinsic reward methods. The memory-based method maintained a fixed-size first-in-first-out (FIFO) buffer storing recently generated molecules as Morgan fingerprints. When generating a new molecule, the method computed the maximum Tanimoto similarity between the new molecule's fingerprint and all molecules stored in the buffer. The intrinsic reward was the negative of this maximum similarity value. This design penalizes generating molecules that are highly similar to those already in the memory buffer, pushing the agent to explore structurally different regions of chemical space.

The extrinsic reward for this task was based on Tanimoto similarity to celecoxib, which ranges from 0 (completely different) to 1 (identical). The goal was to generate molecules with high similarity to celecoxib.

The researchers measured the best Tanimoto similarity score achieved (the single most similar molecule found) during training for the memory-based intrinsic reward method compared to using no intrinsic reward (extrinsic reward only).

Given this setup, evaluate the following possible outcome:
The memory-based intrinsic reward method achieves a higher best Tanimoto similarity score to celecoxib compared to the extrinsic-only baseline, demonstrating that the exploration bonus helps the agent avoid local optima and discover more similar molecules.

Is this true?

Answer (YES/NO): NO